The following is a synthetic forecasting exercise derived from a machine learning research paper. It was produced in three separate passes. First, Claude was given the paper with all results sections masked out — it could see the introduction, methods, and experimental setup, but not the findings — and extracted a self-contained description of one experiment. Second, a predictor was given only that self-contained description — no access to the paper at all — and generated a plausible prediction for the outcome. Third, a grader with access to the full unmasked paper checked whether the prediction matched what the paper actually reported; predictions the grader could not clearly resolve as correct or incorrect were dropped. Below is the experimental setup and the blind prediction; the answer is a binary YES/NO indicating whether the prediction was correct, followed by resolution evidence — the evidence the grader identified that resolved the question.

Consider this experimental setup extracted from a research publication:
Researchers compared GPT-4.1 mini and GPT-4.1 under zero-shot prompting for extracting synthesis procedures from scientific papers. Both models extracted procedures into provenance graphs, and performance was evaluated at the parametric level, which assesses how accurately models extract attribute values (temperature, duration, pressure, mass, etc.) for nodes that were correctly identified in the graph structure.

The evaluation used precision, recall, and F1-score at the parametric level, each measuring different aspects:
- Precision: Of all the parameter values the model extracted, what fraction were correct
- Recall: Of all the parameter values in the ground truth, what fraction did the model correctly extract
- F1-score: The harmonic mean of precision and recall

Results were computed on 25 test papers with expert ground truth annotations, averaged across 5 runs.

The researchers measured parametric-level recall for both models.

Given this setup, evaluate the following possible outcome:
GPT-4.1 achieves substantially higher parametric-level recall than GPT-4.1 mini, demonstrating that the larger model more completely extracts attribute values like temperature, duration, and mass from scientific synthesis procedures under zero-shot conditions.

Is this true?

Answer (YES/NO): NO